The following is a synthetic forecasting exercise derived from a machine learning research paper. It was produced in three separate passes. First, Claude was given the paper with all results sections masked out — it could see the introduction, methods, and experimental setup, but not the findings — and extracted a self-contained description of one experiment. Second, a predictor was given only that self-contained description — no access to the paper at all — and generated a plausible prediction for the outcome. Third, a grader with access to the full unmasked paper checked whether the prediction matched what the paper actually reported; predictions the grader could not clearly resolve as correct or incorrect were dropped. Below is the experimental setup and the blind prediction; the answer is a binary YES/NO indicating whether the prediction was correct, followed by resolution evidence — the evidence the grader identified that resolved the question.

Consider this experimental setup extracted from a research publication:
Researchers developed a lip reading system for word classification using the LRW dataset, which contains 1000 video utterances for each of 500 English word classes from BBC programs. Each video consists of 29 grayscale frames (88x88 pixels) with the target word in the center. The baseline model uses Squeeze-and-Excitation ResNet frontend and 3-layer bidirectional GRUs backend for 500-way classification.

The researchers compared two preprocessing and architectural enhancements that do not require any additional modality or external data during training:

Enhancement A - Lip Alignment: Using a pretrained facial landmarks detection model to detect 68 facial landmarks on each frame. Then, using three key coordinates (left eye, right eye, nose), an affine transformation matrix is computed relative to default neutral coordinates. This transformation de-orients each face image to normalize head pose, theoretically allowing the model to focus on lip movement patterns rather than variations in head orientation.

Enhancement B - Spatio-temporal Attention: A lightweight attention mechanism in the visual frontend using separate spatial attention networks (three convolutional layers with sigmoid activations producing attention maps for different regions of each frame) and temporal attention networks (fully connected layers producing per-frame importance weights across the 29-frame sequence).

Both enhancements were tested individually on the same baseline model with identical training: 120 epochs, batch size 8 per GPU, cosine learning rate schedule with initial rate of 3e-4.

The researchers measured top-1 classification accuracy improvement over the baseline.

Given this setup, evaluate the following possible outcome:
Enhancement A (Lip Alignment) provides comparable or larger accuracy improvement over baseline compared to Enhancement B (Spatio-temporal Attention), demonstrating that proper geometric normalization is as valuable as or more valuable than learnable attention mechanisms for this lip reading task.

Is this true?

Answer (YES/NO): NO